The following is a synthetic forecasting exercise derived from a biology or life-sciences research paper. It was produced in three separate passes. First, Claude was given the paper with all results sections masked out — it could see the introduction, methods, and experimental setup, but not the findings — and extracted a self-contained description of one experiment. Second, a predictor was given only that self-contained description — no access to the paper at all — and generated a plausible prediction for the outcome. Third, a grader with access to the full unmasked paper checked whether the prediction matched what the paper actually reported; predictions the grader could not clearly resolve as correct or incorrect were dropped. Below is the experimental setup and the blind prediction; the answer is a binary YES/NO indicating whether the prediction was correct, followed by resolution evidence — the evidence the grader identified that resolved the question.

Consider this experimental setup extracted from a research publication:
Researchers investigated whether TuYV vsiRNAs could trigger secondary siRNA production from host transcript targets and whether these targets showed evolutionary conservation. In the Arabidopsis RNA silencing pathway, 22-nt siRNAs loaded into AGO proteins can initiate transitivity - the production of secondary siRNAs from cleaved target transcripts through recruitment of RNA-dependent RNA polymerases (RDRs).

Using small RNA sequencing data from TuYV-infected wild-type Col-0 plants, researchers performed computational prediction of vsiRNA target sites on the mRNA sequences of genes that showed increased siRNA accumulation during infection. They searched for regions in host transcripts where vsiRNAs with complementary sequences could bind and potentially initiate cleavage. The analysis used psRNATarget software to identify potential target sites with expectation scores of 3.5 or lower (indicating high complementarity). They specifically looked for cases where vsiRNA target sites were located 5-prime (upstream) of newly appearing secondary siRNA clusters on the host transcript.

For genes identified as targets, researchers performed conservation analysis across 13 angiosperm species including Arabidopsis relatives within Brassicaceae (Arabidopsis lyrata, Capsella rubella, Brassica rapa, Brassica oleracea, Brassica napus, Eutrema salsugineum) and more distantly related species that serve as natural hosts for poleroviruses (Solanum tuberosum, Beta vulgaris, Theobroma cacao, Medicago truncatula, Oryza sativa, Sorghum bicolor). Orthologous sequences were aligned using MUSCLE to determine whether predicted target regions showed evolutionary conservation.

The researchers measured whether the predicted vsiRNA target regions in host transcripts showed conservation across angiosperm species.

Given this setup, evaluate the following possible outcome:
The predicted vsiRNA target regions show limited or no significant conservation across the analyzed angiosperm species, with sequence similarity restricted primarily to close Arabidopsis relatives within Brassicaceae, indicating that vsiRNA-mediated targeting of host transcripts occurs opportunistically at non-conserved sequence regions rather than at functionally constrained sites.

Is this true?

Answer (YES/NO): NO